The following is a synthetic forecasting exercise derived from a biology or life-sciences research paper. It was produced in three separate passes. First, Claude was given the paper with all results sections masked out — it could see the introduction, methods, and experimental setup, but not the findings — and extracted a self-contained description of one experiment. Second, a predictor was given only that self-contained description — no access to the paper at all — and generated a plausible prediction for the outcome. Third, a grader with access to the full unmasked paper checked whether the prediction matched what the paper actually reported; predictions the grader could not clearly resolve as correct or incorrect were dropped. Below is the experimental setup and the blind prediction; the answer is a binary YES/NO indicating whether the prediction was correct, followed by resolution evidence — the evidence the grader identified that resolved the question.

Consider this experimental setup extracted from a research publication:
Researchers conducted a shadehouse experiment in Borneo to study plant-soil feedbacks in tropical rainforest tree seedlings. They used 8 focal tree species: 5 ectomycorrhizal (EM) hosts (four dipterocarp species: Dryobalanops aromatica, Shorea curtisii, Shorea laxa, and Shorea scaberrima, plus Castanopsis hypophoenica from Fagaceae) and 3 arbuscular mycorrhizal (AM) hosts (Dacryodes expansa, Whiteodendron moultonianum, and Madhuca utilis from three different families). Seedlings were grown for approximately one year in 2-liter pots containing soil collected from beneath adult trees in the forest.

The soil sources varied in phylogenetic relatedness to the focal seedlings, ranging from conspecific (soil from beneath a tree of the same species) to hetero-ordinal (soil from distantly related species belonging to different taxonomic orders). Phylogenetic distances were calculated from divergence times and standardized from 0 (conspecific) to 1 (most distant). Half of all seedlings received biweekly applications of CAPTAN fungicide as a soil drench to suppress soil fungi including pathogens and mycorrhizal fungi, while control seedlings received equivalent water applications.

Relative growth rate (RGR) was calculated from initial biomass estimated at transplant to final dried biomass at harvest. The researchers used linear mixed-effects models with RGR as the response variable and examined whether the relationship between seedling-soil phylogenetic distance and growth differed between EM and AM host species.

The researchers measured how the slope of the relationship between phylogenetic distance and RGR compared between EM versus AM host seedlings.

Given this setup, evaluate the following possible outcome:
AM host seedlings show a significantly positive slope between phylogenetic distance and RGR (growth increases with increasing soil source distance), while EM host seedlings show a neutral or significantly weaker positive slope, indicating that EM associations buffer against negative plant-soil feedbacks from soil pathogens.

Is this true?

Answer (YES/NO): NO